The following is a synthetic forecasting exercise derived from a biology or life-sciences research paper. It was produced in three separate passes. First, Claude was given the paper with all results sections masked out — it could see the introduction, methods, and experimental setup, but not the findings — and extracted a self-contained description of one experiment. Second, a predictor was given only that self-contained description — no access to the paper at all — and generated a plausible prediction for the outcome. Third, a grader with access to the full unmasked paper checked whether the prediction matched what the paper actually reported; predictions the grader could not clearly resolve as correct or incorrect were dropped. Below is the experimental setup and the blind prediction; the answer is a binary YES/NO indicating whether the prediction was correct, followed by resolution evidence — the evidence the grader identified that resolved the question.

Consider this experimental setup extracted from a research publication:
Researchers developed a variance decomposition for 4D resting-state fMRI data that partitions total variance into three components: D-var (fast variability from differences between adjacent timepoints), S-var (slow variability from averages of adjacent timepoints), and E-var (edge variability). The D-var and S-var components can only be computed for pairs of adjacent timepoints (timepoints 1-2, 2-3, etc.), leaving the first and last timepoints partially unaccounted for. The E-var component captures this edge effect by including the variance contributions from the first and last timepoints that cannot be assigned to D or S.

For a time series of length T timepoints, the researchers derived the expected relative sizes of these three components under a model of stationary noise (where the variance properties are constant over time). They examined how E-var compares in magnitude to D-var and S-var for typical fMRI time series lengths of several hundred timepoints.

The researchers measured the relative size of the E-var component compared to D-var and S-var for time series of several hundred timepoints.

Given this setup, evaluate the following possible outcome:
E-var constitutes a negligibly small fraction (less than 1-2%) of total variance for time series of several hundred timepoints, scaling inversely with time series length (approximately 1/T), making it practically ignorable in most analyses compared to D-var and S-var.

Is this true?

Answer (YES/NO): YES